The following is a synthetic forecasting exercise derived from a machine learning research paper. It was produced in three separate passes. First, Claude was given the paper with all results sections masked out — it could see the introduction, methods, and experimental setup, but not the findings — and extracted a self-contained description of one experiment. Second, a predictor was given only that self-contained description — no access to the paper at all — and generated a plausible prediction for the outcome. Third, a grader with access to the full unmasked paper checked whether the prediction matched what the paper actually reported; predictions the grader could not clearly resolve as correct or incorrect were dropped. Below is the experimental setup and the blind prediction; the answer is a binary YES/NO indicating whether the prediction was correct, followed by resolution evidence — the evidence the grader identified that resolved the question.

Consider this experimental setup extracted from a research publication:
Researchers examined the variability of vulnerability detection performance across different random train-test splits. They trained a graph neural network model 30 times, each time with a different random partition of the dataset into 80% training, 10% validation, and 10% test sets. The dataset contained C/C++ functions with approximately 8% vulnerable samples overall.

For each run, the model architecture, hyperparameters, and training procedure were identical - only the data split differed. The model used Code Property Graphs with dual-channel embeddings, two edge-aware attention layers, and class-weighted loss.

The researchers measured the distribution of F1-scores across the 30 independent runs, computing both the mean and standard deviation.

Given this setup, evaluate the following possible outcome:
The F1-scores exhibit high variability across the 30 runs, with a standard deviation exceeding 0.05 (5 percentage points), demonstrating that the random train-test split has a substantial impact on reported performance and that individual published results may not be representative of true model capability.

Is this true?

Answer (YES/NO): NO